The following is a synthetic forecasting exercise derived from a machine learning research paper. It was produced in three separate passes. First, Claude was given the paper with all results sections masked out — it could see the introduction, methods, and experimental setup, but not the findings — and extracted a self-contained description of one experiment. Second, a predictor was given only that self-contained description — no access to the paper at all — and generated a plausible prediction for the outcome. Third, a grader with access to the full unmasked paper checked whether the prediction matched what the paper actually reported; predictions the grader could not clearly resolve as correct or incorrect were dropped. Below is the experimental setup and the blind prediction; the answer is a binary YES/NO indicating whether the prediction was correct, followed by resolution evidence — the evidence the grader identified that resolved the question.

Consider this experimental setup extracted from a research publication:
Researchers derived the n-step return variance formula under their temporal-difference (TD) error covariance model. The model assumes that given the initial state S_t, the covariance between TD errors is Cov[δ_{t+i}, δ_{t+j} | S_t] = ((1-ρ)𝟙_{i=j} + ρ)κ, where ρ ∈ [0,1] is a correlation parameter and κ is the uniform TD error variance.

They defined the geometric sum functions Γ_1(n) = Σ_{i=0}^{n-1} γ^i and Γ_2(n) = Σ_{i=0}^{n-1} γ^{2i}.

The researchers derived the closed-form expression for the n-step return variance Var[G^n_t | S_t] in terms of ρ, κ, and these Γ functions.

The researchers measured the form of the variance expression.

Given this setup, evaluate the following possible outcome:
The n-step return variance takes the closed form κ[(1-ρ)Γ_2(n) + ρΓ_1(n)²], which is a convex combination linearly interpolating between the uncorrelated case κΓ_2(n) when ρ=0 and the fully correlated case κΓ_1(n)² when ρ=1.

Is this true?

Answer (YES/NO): YES